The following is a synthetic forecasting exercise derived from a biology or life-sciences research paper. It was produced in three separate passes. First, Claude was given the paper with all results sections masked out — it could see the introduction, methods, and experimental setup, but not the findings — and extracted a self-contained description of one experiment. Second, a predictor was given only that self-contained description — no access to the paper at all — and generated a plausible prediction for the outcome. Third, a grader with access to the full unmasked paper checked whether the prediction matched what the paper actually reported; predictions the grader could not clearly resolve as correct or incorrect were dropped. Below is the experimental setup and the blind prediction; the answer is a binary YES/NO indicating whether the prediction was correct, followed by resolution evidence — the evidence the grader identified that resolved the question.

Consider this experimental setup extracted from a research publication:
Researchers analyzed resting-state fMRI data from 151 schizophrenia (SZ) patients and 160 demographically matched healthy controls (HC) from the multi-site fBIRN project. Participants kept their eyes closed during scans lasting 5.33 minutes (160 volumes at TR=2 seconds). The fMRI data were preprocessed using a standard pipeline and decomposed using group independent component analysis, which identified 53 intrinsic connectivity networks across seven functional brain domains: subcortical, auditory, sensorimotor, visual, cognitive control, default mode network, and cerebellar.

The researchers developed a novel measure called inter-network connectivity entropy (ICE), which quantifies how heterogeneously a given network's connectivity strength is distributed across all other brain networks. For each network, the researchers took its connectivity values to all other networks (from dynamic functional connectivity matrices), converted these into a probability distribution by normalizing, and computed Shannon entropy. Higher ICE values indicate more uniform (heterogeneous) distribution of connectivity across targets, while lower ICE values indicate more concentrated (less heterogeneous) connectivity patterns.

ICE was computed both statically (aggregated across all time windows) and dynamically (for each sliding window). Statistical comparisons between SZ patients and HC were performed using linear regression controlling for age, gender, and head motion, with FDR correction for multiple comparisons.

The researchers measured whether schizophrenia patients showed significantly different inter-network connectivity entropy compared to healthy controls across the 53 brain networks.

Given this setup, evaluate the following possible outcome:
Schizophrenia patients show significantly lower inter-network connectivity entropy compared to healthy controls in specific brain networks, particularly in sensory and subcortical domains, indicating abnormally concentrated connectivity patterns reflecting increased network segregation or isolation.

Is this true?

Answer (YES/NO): NO